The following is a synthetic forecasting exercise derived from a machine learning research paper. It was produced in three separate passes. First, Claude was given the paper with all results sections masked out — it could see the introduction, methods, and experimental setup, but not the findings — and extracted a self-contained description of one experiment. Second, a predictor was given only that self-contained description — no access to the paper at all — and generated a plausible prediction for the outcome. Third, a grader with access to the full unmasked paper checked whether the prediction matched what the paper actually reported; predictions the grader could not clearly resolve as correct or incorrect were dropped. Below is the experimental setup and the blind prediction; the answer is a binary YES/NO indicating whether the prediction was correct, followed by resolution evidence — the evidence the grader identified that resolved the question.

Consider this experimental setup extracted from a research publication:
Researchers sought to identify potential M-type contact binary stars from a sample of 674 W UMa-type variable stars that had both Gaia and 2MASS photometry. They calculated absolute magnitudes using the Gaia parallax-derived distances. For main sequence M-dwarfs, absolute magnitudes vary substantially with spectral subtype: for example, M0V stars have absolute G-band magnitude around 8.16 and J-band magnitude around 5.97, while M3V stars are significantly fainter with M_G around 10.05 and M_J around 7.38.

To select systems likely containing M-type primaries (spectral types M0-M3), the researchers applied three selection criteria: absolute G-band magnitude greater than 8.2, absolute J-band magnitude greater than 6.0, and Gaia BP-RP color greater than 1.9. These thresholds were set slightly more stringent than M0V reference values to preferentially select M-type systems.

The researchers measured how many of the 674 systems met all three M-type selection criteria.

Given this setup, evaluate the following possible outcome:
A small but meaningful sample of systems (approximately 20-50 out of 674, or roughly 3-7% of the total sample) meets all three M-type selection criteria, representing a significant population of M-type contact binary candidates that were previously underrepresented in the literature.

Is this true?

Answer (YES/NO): NO